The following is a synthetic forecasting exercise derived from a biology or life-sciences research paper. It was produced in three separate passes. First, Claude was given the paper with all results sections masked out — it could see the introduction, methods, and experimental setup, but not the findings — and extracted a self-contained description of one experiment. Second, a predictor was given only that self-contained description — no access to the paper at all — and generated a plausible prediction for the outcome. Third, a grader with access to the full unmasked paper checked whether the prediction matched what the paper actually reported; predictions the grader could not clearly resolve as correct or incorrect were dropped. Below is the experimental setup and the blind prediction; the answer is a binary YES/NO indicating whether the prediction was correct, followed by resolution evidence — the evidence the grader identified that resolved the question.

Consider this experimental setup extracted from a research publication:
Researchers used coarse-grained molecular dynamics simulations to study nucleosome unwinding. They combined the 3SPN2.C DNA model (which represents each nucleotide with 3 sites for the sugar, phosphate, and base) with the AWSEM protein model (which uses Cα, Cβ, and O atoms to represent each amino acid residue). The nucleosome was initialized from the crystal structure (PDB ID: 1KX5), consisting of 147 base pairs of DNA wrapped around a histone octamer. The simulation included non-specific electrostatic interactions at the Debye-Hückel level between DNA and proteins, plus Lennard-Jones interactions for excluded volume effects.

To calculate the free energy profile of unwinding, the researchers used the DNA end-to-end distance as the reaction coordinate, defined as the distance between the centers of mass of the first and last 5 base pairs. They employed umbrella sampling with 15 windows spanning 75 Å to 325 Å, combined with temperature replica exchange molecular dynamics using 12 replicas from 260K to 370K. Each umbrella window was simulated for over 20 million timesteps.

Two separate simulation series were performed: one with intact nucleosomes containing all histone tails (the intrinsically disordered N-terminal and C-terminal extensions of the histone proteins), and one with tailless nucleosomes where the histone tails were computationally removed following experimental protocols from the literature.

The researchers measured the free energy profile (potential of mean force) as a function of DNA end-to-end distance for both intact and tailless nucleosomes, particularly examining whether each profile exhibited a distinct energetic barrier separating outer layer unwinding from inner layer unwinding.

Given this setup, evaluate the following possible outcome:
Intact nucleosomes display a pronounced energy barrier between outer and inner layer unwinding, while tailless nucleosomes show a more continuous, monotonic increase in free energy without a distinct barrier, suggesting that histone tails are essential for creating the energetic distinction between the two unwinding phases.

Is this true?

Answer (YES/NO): YES